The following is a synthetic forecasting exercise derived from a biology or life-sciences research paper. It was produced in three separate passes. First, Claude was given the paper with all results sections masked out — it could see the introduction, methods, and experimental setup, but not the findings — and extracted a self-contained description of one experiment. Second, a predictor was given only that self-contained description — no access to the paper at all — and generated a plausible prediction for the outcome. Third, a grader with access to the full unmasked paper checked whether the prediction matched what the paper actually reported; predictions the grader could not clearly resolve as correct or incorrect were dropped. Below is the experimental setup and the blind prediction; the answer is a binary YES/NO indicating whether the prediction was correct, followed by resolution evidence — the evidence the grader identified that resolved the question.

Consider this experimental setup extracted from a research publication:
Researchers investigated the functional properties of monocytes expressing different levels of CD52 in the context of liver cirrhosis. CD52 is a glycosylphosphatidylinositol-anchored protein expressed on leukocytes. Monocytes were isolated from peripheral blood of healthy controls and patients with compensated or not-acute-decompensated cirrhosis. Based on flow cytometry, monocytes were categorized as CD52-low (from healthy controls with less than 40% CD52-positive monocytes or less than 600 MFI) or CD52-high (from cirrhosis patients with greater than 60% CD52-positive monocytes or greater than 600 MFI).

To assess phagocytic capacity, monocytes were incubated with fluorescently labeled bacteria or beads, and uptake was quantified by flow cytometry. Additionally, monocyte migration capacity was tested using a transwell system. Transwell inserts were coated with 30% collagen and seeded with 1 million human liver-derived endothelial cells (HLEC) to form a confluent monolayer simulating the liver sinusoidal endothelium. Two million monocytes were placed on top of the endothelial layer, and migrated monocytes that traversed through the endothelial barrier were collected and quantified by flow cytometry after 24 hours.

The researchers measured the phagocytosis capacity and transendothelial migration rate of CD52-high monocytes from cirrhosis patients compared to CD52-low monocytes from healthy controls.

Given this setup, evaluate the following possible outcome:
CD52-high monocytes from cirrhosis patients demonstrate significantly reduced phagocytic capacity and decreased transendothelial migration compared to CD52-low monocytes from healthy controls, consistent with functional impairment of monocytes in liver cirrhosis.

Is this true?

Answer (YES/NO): NO